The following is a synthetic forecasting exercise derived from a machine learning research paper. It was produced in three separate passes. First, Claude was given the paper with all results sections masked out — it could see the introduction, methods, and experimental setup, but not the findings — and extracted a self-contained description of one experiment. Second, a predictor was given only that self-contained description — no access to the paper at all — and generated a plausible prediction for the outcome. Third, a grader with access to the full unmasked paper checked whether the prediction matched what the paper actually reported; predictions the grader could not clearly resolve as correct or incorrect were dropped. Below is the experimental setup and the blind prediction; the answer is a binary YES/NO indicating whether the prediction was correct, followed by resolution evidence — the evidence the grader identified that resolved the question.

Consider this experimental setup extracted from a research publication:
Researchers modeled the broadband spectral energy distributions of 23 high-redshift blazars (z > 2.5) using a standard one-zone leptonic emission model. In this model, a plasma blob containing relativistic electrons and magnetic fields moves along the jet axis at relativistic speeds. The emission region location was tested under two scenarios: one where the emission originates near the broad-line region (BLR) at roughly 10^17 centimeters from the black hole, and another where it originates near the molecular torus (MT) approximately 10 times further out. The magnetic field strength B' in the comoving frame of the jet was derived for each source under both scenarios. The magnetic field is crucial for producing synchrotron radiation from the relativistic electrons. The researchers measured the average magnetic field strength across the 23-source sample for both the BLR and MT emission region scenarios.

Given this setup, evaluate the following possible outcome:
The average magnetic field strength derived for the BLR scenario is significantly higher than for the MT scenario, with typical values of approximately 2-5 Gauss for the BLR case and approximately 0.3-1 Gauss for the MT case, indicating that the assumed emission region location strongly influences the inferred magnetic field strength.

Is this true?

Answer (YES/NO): YES